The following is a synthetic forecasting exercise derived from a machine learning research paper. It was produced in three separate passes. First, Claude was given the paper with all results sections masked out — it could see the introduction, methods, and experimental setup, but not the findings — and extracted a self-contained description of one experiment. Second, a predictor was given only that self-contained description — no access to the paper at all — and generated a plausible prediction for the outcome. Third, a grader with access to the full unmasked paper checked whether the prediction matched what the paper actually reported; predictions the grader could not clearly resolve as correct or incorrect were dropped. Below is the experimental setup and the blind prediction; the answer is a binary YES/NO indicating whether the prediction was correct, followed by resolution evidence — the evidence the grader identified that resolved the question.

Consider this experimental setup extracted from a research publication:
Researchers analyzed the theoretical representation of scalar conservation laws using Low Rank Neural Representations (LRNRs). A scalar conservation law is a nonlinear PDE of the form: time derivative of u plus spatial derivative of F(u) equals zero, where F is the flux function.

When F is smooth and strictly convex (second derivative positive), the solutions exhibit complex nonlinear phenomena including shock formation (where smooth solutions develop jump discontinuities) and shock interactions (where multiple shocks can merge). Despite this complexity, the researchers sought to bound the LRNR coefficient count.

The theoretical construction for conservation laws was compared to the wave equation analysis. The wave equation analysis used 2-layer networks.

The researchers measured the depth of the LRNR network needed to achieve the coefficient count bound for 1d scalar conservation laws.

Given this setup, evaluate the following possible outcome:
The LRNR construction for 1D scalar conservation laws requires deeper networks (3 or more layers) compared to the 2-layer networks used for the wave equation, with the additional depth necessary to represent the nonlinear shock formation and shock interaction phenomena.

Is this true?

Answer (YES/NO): YES